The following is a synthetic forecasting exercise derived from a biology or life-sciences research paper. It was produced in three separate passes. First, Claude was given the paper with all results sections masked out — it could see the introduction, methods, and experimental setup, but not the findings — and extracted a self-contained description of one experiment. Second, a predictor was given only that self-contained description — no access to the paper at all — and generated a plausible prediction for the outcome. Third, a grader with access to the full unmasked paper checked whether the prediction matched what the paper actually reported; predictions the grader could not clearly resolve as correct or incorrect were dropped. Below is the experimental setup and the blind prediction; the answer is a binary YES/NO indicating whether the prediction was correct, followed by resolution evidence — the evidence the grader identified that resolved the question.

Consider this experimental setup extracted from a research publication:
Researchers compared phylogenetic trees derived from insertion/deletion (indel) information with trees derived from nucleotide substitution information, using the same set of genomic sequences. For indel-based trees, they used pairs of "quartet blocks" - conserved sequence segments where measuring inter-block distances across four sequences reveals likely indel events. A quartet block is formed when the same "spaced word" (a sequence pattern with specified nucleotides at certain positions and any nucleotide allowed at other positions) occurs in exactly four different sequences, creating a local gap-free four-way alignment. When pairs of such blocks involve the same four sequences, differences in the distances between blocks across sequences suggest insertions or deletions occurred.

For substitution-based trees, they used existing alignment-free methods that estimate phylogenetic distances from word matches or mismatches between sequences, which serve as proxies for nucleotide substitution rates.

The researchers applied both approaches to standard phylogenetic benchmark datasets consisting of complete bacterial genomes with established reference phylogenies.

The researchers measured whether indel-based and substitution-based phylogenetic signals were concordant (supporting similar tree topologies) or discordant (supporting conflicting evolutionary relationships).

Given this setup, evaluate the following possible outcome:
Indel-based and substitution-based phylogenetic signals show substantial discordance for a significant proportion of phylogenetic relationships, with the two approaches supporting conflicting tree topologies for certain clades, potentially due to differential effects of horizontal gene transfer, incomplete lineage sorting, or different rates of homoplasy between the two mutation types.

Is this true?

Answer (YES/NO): NO